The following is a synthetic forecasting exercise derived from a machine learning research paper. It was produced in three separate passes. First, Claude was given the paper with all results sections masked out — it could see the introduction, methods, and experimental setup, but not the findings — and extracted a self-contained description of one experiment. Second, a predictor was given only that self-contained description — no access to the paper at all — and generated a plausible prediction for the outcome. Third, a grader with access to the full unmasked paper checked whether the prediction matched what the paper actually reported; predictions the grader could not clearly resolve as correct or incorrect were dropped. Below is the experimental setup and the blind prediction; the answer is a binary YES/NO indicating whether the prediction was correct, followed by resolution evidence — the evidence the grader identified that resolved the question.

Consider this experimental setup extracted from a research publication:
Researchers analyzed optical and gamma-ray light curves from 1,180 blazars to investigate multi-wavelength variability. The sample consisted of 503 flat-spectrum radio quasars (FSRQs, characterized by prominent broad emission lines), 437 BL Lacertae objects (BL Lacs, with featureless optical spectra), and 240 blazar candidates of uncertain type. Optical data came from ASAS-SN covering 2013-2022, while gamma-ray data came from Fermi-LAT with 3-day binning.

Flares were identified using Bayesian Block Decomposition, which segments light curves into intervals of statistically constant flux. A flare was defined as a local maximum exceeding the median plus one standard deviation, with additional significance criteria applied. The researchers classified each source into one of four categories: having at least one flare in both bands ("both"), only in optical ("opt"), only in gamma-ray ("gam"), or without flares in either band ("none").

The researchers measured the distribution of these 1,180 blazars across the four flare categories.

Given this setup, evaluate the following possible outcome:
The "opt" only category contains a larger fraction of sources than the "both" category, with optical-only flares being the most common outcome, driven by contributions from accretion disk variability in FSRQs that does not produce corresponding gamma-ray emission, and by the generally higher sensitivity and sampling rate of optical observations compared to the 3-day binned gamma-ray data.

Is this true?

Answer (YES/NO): NO